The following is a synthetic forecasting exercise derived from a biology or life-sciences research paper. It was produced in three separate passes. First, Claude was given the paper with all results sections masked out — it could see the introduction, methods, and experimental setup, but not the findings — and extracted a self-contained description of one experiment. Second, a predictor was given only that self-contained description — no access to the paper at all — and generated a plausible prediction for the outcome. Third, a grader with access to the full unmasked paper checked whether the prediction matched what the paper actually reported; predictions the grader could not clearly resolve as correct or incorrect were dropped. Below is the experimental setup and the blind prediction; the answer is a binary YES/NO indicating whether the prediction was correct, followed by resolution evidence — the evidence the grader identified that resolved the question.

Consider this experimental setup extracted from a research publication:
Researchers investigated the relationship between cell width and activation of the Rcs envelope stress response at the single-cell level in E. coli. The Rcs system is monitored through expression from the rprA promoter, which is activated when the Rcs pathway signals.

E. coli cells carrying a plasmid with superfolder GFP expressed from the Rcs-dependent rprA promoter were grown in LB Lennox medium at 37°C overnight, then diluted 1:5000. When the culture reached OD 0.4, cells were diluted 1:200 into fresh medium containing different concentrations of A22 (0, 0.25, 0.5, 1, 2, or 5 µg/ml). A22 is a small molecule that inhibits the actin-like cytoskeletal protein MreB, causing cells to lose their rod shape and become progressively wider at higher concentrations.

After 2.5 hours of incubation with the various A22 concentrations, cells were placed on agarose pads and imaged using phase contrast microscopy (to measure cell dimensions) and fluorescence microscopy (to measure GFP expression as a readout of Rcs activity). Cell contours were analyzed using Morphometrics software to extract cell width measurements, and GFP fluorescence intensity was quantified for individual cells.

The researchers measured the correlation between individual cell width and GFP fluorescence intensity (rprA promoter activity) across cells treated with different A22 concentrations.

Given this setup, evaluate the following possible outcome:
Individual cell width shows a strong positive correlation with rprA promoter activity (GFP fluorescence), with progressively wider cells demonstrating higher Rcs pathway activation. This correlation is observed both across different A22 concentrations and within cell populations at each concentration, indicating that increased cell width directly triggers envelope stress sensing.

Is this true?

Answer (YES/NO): NO